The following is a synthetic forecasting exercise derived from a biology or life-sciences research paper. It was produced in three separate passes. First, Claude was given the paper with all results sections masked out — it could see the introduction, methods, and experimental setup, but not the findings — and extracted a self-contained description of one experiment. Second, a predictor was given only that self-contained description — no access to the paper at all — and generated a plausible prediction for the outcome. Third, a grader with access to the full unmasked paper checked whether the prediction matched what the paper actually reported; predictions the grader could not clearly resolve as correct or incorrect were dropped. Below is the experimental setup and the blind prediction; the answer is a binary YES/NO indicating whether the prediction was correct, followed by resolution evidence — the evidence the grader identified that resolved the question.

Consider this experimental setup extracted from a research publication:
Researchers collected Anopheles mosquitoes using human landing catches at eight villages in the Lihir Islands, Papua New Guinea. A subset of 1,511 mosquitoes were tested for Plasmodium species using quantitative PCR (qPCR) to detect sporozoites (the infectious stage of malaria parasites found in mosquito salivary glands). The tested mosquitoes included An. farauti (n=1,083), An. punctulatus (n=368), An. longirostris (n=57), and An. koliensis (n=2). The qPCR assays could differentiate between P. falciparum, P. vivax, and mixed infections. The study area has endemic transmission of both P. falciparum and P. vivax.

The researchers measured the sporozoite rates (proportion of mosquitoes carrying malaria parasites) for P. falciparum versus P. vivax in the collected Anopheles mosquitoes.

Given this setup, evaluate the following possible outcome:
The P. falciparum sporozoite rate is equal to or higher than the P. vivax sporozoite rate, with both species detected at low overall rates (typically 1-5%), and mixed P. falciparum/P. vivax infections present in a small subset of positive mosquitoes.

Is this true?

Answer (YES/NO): NO